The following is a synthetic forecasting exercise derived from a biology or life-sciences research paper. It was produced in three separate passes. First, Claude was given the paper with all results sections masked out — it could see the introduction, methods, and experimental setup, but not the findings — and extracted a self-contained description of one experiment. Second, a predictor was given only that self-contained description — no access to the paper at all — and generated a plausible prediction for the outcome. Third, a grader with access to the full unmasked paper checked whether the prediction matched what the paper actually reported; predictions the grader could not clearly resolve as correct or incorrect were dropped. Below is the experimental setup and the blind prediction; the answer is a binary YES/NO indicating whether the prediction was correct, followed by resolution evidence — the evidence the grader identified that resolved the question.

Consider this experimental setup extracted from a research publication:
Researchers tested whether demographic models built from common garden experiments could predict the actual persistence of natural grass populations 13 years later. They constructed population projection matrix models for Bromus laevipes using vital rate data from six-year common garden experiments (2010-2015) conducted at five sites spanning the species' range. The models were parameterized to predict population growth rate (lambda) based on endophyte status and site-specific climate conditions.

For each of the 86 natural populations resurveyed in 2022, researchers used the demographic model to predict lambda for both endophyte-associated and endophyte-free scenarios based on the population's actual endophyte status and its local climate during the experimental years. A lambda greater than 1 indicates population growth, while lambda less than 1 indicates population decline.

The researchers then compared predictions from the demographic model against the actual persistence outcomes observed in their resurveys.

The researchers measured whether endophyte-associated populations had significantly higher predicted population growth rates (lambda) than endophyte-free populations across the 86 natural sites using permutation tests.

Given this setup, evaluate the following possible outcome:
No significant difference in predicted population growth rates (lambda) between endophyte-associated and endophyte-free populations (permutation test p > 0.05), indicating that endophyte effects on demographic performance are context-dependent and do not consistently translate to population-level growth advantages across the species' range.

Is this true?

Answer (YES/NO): NO